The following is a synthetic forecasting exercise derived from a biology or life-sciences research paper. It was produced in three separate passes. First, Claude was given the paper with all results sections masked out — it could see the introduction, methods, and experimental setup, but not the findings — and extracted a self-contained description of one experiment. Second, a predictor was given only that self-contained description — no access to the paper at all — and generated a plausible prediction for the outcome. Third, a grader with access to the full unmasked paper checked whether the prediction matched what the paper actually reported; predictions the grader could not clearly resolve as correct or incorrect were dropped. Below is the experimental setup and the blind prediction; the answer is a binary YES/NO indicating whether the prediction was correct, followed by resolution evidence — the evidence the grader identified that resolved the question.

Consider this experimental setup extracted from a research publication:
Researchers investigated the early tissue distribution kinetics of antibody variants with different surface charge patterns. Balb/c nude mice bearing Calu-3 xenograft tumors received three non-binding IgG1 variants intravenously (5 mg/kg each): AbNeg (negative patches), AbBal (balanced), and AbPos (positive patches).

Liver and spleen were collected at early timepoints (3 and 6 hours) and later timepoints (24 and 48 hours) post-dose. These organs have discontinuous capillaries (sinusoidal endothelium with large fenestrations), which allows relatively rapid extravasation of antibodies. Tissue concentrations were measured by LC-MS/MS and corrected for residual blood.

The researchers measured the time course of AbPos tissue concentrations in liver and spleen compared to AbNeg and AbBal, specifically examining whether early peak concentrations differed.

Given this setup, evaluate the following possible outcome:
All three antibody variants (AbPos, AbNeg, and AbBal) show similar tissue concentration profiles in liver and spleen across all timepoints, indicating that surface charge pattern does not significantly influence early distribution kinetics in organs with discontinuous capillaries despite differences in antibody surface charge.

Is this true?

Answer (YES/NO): NO